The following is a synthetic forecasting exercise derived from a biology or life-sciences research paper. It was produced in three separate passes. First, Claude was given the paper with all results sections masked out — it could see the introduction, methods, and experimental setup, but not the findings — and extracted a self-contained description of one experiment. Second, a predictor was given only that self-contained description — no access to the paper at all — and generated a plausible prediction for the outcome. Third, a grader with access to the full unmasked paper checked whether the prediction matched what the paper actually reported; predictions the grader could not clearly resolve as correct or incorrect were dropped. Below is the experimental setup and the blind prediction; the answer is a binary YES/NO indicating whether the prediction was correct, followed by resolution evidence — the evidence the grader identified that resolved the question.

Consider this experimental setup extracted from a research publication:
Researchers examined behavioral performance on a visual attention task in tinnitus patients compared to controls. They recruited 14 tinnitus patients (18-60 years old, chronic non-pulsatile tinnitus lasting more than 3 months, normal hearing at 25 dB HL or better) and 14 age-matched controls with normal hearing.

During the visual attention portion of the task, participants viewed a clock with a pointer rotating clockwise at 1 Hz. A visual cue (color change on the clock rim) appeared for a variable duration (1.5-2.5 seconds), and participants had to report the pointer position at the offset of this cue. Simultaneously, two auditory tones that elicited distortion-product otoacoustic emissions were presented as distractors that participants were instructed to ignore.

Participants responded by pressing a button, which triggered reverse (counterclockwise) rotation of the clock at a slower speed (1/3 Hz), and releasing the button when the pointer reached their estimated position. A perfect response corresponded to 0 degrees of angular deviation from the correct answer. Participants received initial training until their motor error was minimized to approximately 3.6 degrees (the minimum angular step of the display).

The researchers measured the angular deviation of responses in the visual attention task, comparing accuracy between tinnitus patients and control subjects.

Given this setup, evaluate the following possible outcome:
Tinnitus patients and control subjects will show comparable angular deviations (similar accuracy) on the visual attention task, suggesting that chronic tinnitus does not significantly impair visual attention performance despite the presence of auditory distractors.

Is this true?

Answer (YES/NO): NO